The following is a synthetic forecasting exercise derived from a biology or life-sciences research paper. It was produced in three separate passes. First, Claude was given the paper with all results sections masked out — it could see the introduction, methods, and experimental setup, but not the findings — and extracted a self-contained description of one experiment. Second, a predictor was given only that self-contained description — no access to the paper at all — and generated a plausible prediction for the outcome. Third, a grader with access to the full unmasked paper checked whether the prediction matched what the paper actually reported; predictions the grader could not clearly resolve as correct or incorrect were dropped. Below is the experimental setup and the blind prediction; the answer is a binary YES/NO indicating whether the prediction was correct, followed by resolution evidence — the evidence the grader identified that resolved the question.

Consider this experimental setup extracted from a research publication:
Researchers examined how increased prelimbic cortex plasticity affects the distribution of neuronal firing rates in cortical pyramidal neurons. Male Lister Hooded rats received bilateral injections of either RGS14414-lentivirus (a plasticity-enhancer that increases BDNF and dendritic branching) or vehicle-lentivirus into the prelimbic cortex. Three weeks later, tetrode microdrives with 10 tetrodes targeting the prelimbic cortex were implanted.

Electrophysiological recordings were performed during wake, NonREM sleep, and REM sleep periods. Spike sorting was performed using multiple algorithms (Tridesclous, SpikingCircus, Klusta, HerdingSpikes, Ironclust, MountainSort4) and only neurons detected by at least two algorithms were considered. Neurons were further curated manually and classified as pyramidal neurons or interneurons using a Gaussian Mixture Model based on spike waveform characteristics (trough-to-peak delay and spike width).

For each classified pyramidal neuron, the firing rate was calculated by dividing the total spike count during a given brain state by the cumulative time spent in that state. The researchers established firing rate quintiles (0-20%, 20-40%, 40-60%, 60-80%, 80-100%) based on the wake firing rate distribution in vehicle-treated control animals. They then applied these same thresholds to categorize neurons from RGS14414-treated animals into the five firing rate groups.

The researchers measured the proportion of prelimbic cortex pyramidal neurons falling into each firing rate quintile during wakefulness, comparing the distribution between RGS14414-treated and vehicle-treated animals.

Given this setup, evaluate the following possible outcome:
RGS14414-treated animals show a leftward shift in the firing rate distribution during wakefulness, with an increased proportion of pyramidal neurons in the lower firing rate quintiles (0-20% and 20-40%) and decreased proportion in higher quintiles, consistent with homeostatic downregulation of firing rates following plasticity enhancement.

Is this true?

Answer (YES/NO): YES